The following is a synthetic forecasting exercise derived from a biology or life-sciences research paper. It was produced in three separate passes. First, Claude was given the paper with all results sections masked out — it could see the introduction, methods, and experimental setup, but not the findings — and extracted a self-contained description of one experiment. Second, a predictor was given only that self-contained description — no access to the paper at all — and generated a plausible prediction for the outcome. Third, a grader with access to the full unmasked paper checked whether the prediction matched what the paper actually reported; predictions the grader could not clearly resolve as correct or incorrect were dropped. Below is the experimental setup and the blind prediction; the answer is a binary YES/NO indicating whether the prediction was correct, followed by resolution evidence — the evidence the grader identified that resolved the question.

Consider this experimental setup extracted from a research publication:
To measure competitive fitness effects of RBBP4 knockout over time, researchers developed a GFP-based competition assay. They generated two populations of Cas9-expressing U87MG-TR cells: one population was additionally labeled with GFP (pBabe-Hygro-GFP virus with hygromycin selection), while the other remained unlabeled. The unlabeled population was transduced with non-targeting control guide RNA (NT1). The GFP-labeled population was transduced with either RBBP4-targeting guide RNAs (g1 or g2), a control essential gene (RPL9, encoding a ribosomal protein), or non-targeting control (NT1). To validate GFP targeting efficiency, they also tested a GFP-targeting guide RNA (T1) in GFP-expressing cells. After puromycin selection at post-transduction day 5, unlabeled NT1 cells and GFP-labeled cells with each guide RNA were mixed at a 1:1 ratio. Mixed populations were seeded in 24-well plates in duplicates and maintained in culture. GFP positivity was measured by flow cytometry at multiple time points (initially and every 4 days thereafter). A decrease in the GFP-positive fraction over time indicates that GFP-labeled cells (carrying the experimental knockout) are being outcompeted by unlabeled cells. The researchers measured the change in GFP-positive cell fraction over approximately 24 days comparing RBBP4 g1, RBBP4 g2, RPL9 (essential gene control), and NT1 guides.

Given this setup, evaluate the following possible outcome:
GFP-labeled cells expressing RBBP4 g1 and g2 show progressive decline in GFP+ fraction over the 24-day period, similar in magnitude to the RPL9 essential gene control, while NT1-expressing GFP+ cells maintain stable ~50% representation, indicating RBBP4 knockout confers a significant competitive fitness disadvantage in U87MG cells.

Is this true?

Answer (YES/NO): NO